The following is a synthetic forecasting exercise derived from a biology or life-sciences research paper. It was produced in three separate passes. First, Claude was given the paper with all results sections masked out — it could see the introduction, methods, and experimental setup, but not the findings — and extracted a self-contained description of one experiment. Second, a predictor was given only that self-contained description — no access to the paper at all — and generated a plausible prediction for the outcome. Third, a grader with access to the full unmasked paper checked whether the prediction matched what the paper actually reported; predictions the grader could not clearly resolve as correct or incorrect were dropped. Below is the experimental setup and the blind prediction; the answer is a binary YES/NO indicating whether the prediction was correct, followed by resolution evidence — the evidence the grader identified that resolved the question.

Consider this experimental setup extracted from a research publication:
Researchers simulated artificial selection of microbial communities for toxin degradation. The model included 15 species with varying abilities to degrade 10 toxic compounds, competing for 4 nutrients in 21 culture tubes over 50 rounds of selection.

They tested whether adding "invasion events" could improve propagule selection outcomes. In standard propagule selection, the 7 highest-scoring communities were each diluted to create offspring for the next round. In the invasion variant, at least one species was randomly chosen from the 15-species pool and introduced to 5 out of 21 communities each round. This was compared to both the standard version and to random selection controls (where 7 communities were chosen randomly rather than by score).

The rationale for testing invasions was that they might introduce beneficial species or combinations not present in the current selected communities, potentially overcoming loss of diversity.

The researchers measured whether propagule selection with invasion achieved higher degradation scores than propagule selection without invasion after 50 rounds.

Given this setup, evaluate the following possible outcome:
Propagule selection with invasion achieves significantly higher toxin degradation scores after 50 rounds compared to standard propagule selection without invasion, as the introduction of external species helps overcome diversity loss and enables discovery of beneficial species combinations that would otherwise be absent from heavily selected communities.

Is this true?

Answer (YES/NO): YES